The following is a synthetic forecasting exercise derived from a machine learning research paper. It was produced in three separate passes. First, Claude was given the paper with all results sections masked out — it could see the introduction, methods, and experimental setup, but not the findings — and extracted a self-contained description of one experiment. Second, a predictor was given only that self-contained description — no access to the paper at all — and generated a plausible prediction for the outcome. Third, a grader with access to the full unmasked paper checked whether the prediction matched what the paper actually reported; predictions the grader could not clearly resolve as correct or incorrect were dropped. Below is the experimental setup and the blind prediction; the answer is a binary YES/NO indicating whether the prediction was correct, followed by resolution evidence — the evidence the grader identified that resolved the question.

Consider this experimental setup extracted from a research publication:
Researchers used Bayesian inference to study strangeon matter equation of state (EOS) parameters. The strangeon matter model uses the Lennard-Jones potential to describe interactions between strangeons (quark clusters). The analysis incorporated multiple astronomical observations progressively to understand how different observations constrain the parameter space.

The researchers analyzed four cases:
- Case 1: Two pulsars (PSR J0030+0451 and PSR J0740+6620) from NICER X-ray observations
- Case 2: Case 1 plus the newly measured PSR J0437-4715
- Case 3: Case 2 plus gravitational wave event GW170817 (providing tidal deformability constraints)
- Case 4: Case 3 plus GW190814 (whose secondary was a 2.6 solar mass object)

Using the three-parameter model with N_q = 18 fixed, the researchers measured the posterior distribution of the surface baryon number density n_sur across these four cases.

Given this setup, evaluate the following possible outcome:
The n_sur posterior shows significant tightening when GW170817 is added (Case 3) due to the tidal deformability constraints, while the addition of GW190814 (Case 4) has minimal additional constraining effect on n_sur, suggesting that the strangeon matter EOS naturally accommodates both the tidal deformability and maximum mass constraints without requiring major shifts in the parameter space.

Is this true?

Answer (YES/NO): NO